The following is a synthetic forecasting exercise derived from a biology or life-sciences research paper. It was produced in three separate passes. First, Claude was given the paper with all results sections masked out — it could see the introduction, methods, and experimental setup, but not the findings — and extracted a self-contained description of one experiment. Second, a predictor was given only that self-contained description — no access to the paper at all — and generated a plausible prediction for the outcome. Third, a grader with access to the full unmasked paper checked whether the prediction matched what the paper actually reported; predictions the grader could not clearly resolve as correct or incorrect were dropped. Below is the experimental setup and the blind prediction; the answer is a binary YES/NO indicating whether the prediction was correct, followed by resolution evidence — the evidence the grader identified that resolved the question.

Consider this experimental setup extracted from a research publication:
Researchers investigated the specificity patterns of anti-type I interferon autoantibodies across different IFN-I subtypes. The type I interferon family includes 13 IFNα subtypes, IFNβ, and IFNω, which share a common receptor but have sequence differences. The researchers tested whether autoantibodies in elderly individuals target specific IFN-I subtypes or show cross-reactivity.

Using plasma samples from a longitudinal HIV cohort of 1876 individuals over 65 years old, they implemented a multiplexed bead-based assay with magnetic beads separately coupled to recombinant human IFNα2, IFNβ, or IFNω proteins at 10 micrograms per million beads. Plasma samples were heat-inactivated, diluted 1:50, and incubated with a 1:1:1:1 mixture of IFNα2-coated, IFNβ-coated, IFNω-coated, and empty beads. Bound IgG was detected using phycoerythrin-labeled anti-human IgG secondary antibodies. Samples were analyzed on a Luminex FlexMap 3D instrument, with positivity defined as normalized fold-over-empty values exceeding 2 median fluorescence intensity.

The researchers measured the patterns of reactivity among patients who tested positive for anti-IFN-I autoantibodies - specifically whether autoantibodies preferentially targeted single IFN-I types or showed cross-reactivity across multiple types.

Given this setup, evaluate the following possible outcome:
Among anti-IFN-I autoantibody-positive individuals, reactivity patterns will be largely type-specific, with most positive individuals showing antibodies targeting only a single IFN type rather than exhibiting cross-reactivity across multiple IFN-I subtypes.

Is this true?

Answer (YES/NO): YES